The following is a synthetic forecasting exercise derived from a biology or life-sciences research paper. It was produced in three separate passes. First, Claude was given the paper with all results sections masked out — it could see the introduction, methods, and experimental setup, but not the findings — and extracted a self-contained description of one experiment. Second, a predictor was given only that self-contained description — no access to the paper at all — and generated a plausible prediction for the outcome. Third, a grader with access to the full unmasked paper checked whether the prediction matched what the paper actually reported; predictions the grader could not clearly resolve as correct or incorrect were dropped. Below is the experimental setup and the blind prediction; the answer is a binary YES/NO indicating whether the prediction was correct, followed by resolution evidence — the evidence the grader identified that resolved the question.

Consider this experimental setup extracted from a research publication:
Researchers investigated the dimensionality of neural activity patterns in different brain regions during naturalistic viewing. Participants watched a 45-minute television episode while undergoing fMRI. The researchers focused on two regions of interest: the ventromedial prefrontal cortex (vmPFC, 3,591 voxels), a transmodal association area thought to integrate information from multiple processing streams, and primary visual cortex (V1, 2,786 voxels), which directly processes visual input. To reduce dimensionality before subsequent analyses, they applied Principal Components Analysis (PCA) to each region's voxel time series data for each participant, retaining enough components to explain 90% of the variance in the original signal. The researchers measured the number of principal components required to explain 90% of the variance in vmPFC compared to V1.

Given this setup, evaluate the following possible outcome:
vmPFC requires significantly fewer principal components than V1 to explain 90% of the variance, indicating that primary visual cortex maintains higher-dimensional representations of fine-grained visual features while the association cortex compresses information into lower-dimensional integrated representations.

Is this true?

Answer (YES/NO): NO